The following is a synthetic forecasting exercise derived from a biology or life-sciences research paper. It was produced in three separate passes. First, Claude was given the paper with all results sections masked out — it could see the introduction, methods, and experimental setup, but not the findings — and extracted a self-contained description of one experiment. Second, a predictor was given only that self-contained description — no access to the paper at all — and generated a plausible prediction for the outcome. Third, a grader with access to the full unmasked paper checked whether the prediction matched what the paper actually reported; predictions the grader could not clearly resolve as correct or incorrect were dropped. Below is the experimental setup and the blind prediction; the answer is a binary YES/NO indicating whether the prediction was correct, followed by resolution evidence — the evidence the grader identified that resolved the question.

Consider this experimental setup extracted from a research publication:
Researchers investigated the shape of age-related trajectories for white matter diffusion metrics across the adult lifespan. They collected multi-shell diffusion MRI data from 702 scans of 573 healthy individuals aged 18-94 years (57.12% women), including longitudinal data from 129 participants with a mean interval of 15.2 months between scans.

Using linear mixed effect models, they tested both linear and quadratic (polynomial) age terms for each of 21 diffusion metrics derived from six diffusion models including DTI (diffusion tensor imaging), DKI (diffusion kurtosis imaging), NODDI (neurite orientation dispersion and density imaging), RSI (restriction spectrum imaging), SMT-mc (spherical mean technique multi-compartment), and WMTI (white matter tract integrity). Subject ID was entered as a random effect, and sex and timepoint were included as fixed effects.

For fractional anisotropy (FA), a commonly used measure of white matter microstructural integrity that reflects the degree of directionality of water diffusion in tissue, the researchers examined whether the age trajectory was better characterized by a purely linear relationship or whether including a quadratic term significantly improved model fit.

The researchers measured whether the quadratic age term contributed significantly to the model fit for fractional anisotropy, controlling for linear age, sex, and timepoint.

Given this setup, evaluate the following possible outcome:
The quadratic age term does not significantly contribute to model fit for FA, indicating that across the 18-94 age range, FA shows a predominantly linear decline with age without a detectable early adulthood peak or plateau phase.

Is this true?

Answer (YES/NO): NO